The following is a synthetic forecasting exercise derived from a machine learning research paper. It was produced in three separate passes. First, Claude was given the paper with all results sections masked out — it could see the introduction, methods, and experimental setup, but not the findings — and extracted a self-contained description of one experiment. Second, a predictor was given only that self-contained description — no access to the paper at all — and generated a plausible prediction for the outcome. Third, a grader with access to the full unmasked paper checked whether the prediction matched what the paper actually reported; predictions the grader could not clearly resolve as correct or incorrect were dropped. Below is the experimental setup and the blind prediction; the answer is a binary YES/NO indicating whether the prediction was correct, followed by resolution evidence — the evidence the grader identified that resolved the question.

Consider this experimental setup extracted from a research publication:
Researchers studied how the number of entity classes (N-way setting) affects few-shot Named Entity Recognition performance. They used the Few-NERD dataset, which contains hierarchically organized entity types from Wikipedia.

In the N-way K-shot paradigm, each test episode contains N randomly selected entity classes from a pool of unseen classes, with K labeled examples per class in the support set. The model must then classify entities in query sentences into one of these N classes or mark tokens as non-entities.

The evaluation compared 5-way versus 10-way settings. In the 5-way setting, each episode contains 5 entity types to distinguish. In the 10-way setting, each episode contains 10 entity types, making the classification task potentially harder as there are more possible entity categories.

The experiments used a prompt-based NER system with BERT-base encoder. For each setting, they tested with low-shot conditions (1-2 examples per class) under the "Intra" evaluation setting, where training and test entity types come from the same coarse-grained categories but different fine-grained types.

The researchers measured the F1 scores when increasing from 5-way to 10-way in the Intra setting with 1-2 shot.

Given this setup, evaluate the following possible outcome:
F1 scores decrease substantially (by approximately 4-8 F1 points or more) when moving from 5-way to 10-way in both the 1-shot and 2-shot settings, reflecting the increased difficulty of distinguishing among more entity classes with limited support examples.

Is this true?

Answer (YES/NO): YES